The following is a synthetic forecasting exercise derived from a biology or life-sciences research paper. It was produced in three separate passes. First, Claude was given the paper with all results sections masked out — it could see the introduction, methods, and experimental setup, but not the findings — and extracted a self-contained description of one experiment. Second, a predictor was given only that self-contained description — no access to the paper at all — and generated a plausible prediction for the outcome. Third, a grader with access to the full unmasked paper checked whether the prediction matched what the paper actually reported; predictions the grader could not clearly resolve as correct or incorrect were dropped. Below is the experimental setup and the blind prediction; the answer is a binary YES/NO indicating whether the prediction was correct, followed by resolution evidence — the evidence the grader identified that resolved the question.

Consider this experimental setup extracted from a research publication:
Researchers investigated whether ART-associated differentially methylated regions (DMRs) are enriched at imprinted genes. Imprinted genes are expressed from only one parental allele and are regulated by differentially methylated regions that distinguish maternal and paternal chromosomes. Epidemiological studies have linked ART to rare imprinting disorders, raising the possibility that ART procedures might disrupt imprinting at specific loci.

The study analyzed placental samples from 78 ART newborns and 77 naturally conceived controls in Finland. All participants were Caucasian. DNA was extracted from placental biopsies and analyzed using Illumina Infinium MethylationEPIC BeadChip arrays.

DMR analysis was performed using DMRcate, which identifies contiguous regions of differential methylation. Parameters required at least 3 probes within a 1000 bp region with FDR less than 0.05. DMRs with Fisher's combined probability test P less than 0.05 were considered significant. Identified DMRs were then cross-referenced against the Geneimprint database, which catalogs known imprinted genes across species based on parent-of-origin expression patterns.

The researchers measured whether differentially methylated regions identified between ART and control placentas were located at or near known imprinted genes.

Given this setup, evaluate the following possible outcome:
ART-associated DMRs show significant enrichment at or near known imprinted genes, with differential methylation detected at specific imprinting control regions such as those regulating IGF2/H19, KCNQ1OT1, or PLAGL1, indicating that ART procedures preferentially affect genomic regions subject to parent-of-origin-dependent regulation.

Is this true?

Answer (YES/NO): YES